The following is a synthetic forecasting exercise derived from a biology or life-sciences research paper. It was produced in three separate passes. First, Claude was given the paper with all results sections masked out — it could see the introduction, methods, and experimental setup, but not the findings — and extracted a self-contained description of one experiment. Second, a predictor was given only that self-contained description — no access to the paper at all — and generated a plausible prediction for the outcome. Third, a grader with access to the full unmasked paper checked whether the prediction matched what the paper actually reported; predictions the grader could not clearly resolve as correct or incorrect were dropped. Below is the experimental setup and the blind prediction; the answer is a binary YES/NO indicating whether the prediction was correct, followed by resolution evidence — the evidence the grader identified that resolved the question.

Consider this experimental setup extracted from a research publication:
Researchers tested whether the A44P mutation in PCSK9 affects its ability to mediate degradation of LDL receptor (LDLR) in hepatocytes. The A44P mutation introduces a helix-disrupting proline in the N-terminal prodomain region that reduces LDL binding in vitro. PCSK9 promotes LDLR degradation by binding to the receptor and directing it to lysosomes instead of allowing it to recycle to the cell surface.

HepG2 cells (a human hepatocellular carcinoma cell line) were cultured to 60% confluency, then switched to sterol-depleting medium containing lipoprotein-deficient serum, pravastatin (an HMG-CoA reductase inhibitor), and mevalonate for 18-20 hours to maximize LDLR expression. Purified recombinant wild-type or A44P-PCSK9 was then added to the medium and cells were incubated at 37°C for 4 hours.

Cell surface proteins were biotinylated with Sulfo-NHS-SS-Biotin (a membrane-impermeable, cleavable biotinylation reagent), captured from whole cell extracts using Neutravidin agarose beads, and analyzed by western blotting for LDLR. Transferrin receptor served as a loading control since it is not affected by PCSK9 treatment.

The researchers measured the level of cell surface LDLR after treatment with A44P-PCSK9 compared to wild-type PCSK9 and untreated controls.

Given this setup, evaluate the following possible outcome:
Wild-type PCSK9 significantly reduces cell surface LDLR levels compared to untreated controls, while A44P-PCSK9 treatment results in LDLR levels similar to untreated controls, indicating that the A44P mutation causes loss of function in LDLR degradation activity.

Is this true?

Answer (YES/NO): NO